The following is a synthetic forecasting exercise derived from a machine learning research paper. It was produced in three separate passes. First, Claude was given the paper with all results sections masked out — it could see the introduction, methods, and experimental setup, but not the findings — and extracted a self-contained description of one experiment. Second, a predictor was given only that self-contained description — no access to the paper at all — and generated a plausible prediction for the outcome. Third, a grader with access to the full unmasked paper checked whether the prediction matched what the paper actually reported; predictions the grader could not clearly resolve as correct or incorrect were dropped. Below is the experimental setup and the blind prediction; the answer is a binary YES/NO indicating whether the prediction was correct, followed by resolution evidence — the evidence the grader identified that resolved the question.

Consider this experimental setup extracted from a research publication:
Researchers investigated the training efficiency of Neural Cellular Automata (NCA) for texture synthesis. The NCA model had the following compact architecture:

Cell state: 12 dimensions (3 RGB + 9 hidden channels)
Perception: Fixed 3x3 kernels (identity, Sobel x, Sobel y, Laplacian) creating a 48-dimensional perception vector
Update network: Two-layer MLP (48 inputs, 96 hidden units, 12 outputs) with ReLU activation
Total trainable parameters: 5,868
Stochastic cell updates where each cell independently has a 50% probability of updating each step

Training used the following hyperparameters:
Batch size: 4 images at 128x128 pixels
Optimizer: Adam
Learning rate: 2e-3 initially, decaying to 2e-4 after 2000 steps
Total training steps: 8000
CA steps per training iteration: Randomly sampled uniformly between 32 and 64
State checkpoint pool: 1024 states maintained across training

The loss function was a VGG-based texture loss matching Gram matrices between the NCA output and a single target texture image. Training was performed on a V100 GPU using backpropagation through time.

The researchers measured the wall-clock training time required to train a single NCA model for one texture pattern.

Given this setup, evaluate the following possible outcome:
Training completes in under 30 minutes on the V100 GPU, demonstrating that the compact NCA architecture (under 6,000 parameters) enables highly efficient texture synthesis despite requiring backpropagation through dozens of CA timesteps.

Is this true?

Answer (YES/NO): YES